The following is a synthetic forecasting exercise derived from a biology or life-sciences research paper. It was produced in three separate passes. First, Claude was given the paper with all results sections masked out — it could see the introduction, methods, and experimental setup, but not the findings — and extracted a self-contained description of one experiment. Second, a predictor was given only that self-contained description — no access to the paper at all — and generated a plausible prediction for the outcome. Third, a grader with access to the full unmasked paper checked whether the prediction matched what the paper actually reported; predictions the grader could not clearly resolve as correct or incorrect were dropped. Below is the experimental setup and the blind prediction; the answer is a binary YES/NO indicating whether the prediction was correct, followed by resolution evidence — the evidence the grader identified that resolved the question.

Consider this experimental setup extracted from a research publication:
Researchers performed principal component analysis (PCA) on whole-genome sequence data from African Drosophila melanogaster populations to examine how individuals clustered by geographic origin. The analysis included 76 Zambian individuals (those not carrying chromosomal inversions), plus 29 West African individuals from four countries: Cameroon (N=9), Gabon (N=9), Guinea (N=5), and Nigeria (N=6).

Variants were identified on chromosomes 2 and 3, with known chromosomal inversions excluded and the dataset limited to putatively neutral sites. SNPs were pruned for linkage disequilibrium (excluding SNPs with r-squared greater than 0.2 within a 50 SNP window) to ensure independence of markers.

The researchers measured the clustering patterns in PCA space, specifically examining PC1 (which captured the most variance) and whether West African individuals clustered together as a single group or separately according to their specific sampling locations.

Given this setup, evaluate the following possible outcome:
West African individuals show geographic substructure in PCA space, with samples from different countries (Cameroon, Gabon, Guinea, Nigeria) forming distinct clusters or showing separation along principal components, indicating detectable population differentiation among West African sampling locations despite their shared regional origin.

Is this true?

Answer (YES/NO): YES